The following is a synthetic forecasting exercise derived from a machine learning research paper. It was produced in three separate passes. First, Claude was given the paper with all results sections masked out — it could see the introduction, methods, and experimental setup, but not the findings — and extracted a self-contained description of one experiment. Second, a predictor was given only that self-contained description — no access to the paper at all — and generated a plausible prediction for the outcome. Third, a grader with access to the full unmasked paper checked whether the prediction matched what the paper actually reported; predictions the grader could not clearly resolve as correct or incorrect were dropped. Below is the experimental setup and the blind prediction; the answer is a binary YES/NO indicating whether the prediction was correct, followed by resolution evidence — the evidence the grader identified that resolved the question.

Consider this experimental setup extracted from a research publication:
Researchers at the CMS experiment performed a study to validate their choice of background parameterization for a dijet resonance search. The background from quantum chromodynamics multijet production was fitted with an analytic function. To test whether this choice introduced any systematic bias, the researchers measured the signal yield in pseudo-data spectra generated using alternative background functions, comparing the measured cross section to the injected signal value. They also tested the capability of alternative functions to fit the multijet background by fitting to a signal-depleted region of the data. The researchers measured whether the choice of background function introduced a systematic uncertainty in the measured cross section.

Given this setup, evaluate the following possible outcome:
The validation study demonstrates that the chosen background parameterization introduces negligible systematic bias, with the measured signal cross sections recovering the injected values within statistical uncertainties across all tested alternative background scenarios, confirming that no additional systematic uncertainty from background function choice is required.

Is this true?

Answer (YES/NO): YES